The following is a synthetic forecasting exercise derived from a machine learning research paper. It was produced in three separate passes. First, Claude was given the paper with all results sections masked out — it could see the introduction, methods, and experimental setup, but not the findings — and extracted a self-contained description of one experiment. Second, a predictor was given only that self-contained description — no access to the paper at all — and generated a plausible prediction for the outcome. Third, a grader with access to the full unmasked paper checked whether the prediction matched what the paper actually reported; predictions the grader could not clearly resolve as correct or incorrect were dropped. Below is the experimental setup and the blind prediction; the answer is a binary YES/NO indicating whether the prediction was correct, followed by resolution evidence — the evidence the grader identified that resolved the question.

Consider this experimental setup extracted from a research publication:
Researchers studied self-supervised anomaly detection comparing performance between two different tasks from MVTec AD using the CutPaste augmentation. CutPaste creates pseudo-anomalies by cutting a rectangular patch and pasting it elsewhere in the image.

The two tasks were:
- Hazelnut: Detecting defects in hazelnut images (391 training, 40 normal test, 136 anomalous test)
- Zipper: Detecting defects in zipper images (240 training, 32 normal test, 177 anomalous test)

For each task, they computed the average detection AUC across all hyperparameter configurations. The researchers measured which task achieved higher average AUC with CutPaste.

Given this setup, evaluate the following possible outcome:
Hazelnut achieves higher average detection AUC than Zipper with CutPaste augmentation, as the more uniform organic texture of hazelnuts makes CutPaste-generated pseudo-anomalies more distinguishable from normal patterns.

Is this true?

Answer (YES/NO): NO